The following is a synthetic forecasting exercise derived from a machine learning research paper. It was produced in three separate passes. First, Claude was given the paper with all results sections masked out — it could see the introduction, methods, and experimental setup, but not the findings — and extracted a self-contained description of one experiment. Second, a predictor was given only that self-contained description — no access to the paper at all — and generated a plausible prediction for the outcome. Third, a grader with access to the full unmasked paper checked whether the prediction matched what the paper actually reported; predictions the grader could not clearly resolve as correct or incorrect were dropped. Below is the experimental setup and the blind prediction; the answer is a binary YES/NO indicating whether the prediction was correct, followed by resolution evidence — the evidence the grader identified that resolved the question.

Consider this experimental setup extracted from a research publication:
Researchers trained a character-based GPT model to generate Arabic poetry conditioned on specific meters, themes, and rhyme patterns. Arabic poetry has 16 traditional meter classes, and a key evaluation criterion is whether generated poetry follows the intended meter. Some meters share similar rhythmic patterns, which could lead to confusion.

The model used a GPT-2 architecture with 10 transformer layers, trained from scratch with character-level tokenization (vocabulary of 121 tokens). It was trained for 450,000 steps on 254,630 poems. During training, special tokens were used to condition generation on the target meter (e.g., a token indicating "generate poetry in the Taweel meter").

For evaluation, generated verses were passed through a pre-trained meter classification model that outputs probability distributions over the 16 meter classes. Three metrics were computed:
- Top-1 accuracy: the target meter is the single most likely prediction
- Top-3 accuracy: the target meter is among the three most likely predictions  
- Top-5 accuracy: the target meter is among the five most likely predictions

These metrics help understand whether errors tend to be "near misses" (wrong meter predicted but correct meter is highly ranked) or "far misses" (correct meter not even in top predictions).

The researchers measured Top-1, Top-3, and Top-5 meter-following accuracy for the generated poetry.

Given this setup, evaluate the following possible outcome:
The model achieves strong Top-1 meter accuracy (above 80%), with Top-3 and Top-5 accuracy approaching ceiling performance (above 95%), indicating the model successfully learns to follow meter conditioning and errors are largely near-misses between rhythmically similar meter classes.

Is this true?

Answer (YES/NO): NO